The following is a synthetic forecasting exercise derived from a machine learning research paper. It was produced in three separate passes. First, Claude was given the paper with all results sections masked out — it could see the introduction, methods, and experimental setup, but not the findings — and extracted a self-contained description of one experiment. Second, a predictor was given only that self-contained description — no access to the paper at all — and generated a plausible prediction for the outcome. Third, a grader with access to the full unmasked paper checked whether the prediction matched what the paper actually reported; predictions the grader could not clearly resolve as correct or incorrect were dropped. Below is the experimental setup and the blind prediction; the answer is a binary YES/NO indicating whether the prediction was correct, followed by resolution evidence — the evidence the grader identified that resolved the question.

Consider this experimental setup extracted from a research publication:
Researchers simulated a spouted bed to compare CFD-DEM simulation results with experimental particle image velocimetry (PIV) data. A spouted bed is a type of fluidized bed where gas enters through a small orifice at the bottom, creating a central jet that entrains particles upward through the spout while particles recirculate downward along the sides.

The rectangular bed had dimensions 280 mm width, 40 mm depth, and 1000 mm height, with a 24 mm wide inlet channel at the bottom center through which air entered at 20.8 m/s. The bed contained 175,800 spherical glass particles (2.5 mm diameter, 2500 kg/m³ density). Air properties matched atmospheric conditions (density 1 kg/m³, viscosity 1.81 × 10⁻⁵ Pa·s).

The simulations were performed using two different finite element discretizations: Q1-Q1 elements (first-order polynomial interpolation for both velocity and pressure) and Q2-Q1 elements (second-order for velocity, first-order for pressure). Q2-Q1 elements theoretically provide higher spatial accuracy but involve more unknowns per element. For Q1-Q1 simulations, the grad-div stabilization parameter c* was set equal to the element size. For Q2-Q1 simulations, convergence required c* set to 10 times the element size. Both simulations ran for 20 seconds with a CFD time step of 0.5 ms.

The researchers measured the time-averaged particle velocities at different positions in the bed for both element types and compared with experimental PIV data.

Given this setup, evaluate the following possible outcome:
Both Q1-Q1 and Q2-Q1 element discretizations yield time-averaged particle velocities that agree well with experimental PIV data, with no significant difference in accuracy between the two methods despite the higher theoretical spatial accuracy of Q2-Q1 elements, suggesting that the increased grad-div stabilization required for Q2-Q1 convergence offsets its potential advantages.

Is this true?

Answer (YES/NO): NO